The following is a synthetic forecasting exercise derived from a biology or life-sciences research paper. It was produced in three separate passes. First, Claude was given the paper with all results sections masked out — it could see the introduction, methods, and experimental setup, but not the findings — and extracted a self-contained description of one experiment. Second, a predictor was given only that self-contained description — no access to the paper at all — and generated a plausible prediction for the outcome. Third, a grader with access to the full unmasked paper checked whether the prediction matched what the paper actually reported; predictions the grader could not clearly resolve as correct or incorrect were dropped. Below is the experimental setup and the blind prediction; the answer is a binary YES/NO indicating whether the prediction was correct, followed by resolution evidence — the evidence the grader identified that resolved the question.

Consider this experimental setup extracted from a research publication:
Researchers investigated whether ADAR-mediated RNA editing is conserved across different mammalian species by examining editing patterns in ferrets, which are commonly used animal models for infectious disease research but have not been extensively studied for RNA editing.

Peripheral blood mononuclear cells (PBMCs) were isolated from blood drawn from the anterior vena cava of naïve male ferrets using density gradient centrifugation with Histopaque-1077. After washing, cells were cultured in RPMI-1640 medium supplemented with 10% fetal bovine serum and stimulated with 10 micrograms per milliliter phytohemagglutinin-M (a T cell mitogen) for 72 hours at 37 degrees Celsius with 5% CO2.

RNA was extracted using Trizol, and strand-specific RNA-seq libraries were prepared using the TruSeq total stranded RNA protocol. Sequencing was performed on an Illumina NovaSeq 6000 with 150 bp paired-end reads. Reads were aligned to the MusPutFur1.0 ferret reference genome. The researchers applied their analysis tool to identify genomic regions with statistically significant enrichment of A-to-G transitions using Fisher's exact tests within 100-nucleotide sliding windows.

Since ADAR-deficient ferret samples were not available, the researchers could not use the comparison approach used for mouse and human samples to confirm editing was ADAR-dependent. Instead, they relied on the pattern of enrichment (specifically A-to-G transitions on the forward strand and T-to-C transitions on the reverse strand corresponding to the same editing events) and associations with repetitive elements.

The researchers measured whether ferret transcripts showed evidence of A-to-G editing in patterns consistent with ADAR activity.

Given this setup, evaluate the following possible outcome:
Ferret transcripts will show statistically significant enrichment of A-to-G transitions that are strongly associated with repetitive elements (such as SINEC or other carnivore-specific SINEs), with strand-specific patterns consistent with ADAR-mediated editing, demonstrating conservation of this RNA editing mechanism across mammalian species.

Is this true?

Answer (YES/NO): YES